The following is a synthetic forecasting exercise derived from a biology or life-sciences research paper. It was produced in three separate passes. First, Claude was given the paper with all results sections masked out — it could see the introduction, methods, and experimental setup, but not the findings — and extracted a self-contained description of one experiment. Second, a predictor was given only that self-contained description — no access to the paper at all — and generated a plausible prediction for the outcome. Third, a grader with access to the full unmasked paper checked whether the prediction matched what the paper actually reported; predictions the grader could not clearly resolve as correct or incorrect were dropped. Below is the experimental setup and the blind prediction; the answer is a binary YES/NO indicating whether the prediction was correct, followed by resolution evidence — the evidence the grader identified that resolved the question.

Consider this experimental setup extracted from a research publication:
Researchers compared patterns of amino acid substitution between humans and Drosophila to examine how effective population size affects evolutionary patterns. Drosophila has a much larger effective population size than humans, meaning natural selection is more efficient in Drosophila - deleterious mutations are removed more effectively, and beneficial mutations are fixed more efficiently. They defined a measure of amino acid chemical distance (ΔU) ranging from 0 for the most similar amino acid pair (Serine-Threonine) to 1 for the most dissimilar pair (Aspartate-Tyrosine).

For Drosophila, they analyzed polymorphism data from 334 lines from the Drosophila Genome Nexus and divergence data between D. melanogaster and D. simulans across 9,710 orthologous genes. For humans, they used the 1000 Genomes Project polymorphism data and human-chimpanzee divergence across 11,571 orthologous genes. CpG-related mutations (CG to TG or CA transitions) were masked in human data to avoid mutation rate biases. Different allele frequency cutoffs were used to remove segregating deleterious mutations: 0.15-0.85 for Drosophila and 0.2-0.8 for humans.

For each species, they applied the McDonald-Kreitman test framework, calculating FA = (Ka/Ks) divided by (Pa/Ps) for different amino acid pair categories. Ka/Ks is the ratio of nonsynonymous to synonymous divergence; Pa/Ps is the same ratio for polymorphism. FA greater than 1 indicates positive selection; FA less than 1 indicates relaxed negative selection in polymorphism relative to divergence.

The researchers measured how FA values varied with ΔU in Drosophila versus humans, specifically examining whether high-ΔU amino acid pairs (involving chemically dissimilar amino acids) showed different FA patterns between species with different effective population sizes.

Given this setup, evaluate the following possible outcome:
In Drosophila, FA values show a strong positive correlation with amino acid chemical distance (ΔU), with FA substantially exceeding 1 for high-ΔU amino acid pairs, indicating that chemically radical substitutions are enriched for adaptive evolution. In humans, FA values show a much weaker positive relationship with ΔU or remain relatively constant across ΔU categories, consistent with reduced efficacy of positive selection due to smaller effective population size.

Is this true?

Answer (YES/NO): NO